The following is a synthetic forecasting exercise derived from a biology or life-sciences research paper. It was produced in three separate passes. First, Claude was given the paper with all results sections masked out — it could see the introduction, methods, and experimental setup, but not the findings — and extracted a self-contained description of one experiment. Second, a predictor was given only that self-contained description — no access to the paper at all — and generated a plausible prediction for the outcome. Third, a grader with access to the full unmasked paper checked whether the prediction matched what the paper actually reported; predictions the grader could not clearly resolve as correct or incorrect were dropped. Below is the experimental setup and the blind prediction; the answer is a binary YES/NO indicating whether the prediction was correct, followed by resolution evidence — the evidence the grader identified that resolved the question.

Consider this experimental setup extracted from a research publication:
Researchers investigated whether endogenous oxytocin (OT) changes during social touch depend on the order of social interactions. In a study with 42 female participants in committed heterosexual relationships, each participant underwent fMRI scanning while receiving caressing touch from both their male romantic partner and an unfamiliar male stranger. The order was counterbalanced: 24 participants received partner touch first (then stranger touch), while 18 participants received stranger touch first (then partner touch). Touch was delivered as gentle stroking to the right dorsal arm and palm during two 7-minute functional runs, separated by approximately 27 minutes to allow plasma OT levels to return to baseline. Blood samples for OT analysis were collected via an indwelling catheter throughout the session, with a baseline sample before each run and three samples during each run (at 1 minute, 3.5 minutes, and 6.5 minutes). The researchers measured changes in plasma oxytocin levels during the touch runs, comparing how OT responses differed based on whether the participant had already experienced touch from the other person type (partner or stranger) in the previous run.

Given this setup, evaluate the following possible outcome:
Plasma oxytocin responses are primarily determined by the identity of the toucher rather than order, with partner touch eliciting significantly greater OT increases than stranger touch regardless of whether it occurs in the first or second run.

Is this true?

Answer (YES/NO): NO